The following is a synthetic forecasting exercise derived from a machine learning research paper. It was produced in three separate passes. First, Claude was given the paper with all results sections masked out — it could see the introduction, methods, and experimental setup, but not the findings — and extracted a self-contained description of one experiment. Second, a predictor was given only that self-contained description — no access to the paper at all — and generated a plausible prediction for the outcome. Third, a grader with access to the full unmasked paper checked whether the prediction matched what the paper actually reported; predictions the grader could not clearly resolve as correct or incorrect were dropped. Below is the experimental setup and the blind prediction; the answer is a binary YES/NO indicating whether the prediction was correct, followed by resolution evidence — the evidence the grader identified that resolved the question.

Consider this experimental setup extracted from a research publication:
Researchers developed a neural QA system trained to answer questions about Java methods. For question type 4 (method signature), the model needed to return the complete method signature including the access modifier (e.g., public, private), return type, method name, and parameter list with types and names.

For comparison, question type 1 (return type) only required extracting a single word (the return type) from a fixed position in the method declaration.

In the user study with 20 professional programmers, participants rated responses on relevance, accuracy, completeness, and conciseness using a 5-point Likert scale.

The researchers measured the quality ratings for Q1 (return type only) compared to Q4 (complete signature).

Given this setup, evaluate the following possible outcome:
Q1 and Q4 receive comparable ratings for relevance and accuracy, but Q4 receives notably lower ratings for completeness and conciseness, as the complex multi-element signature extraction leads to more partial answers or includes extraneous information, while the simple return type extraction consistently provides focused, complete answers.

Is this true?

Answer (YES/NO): NO